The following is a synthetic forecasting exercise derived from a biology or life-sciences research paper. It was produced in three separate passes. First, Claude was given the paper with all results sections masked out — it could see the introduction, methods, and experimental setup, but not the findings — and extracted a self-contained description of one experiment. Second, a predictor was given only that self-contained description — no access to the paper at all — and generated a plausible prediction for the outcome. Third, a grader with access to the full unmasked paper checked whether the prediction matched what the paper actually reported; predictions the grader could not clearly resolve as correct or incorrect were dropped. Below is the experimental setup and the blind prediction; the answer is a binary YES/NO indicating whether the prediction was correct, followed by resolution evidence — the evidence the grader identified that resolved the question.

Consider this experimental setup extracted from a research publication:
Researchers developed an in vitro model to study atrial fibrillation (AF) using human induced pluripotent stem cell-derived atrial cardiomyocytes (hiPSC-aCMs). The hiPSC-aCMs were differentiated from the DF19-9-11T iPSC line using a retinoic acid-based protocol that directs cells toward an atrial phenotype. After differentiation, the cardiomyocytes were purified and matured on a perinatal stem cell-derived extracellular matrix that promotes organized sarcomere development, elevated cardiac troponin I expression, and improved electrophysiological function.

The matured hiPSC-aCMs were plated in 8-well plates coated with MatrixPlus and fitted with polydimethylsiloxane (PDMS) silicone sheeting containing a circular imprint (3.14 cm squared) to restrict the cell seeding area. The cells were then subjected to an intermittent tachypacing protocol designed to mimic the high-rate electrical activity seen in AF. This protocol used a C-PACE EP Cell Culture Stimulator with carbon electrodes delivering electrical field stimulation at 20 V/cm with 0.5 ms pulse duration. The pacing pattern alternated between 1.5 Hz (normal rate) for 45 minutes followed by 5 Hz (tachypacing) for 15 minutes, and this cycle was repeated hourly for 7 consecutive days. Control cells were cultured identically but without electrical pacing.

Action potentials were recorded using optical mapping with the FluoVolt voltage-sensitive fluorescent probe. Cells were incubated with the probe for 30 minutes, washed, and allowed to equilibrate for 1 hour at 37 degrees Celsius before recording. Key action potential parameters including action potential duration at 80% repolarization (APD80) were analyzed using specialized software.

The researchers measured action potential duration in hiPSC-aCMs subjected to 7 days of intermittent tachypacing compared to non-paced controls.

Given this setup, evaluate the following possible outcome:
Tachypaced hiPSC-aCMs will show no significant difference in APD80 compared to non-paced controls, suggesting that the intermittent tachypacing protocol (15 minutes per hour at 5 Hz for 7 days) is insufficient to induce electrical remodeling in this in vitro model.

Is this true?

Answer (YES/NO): NO